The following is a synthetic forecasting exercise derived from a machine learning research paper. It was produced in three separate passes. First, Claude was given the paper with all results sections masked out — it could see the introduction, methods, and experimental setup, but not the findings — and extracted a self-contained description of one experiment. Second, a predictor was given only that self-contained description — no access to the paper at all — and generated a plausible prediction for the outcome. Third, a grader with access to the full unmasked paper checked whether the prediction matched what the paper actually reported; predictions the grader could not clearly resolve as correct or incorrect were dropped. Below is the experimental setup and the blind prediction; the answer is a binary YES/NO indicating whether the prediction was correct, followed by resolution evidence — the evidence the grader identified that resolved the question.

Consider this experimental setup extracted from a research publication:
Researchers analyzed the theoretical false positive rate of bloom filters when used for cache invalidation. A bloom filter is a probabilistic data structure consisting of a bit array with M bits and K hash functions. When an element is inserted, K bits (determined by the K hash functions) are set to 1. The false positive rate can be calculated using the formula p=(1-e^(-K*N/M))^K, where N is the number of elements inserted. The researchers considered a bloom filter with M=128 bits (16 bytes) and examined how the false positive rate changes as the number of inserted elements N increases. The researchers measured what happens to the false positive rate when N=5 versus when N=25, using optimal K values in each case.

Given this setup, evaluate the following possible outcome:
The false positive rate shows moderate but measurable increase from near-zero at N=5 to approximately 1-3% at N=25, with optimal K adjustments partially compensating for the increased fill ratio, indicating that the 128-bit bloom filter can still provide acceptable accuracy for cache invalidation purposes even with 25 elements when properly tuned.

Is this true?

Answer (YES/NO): NO